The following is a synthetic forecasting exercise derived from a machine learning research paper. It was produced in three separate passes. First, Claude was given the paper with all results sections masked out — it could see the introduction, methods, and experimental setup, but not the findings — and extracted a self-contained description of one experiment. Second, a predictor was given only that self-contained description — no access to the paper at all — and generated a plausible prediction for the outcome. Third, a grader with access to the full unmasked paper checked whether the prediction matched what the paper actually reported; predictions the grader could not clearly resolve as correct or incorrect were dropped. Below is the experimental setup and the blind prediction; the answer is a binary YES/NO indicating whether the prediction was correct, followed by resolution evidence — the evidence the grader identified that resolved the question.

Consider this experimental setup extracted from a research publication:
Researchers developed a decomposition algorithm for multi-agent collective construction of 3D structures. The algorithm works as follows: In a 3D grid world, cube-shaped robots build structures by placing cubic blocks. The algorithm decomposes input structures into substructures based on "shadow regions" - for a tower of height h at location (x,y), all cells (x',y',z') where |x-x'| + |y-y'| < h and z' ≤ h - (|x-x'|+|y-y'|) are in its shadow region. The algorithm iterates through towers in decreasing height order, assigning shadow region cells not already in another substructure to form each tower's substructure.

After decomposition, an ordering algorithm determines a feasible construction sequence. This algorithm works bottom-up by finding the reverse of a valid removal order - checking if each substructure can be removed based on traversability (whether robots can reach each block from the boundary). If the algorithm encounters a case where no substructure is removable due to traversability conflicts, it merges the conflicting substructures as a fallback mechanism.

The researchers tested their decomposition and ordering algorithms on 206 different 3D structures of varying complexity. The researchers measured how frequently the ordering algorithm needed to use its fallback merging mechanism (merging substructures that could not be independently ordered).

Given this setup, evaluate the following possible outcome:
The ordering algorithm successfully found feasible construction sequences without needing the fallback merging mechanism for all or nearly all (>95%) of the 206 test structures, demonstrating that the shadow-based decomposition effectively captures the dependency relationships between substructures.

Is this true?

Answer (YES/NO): YES